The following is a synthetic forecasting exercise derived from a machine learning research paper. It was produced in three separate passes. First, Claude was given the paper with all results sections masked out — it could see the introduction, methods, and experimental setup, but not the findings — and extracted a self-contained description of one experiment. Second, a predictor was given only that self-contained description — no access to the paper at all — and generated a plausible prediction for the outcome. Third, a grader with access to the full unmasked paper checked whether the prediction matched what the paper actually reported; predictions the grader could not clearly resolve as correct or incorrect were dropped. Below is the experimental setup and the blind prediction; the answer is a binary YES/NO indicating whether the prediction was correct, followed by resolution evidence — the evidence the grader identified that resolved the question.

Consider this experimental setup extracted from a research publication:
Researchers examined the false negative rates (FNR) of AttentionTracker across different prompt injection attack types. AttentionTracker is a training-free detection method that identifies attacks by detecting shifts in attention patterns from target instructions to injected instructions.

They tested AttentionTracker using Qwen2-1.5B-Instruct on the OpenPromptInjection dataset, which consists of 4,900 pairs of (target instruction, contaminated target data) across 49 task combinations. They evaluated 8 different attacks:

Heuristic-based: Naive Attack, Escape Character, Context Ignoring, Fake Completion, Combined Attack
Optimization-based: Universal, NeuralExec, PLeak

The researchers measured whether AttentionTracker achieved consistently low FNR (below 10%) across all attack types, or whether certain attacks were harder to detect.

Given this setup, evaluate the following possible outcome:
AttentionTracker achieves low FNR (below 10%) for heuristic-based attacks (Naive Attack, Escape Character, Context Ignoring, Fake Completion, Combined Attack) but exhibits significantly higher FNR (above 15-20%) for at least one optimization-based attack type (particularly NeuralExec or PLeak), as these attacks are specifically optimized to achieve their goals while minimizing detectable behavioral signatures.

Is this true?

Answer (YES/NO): NO